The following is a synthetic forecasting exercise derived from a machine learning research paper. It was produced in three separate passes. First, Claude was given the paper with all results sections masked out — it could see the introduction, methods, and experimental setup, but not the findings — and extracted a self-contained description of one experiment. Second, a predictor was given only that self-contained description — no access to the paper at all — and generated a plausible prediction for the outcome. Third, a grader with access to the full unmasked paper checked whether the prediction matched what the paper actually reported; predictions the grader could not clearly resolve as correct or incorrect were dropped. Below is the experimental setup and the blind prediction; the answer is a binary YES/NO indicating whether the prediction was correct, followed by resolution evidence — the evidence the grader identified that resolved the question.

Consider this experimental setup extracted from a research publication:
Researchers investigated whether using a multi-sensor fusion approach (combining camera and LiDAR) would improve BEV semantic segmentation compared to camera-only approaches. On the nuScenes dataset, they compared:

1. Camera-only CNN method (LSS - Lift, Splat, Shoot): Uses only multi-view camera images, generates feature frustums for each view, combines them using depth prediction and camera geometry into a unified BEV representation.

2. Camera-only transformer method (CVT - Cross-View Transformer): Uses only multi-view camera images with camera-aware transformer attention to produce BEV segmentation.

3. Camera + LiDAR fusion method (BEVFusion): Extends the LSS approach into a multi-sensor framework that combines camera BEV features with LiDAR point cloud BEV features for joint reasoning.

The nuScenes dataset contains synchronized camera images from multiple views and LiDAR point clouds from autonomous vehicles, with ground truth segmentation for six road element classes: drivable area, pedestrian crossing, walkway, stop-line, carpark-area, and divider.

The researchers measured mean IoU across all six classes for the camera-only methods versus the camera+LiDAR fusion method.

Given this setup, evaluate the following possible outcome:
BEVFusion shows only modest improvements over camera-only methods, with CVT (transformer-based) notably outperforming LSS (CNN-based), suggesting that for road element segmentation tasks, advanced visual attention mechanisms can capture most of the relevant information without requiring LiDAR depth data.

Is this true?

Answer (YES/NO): NO